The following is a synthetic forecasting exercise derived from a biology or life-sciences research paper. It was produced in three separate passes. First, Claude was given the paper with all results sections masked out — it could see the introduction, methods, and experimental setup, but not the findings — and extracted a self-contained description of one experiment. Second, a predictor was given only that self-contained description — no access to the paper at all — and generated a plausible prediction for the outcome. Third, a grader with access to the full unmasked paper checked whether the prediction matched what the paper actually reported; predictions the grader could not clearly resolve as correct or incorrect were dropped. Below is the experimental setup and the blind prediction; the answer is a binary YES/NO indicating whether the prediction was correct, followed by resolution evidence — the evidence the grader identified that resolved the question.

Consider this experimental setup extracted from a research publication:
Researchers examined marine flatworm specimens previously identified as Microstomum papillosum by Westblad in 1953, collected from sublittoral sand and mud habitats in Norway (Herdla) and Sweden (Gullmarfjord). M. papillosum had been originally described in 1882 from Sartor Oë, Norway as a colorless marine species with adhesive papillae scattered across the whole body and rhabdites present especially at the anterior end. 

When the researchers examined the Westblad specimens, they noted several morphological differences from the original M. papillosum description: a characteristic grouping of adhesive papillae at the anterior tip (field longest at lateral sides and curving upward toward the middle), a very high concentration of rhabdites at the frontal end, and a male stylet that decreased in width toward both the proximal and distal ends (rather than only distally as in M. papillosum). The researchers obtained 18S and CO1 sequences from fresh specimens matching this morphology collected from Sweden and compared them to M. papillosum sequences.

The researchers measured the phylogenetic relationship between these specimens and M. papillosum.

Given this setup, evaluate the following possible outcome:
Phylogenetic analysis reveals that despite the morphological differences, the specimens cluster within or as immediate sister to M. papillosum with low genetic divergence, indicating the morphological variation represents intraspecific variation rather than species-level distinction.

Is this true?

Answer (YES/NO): NO